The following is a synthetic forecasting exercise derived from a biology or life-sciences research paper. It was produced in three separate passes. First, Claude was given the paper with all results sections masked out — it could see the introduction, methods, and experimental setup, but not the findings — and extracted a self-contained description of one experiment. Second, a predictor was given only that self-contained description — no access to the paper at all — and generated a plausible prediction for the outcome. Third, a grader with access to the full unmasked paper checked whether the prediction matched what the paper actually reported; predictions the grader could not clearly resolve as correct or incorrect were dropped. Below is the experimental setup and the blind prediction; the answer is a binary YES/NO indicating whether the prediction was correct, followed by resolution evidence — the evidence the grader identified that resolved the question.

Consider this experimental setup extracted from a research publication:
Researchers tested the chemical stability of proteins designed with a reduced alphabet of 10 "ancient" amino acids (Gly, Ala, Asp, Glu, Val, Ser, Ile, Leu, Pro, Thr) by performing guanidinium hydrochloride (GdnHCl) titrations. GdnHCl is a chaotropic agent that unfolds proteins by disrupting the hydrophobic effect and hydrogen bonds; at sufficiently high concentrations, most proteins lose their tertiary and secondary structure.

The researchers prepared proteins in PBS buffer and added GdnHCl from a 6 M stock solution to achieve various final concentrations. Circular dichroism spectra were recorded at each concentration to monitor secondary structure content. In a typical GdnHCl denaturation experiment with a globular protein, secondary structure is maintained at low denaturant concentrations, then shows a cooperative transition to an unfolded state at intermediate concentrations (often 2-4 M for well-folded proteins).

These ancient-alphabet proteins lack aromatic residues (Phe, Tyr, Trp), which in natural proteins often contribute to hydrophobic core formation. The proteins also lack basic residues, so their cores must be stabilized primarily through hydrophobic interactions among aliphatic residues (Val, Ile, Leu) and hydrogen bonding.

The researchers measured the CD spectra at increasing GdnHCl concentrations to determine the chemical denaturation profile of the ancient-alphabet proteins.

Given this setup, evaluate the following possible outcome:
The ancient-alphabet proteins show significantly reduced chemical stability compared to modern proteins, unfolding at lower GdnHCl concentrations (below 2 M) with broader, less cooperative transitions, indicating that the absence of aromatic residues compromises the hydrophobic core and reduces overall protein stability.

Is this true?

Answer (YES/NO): NO